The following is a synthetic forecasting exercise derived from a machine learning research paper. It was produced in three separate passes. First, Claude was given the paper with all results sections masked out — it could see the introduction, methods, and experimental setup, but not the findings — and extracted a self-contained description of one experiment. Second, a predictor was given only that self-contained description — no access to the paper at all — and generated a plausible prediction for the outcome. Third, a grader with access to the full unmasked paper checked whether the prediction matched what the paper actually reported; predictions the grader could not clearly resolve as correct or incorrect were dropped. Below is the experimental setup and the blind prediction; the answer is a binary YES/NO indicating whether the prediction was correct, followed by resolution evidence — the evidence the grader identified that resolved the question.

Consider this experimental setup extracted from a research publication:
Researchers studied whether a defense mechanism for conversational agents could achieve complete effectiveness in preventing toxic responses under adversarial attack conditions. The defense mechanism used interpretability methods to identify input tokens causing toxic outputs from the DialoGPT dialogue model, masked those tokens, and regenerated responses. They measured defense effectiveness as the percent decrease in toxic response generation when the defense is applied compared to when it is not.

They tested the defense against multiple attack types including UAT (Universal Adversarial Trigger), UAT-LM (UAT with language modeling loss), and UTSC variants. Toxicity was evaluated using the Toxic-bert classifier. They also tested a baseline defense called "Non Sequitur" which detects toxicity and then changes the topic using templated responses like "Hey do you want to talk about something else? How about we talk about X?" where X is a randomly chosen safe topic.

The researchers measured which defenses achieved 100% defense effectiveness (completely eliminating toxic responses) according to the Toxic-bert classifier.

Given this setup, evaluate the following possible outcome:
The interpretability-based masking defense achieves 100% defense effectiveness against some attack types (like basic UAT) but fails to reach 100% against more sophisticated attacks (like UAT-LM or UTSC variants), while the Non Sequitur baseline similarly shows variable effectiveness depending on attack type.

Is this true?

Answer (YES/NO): NO